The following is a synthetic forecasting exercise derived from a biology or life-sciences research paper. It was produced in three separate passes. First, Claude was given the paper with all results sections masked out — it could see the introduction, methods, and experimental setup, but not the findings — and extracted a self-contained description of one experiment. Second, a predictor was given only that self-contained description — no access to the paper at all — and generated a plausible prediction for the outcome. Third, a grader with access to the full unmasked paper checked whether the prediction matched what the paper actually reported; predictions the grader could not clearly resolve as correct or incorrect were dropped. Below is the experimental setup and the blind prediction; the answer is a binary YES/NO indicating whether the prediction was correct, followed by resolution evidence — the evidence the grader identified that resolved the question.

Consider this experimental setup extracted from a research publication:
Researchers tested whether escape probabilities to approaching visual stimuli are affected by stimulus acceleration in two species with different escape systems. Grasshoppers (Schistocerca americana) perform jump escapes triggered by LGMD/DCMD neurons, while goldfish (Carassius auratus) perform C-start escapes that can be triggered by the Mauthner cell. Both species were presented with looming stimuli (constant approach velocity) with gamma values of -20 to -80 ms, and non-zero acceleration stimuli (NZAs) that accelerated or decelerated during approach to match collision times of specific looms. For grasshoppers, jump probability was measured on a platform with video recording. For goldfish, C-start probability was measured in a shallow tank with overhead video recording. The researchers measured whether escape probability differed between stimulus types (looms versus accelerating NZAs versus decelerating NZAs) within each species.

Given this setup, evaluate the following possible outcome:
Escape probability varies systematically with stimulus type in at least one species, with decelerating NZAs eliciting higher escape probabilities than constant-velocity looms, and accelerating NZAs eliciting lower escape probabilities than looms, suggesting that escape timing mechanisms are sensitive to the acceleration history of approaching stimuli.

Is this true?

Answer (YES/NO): NO